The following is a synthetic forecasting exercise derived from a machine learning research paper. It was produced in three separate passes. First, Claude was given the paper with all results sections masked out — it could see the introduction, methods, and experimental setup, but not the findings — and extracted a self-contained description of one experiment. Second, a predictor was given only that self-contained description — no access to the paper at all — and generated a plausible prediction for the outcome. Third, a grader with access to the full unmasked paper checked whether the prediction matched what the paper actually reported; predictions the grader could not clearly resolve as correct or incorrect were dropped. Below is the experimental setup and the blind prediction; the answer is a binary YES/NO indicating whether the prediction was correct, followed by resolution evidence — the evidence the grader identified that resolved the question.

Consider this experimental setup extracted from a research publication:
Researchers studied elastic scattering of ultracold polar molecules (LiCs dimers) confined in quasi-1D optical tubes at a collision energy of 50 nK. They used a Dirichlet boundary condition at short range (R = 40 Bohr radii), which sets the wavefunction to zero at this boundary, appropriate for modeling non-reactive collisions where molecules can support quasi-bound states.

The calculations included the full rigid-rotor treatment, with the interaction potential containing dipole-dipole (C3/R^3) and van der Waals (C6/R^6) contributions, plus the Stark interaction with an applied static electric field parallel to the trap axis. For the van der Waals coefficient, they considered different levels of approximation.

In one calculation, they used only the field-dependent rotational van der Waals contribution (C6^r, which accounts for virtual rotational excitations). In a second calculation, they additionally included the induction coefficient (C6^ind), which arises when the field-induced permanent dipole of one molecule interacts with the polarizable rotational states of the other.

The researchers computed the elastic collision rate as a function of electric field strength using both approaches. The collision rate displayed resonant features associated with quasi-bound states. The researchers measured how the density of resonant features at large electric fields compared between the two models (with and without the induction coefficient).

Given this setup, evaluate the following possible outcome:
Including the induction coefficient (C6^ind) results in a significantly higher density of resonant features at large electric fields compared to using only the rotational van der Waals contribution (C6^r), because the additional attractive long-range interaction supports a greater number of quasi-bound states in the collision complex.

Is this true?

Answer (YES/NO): YES